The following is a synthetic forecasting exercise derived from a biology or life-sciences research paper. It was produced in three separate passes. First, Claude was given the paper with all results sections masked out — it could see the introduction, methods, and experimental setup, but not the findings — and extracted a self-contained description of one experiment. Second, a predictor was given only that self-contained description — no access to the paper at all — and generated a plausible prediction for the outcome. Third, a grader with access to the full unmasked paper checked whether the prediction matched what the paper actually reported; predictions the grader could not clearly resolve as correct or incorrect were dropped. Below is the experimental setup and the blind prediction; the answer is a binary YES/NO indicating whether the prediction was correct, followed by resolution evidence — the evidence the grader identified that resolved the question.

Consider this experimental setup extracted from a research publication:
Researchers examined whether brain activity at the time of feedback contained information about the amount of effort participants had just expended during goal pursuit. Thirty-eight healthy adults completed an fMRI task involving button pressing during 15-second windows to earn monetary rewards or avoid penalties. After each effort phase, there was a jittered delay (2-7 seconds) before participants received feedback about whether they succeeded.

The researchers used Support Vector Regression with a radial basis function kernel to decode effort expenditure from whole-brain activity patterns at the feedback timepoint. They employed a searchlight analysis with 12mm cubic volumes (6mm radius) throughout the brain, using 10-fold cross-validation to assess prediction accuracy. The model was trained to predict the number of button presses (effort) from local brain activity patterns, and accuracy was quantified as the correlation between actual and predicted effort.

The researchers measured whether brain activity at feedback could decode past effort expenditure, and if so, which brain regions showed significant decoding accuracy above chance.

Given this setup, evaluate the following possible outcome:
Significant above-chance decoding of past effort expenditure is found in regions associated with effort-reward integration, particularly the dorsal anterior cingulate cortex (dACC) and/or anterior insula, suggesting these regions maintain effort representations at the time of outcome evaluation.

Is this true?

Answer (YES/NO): NO